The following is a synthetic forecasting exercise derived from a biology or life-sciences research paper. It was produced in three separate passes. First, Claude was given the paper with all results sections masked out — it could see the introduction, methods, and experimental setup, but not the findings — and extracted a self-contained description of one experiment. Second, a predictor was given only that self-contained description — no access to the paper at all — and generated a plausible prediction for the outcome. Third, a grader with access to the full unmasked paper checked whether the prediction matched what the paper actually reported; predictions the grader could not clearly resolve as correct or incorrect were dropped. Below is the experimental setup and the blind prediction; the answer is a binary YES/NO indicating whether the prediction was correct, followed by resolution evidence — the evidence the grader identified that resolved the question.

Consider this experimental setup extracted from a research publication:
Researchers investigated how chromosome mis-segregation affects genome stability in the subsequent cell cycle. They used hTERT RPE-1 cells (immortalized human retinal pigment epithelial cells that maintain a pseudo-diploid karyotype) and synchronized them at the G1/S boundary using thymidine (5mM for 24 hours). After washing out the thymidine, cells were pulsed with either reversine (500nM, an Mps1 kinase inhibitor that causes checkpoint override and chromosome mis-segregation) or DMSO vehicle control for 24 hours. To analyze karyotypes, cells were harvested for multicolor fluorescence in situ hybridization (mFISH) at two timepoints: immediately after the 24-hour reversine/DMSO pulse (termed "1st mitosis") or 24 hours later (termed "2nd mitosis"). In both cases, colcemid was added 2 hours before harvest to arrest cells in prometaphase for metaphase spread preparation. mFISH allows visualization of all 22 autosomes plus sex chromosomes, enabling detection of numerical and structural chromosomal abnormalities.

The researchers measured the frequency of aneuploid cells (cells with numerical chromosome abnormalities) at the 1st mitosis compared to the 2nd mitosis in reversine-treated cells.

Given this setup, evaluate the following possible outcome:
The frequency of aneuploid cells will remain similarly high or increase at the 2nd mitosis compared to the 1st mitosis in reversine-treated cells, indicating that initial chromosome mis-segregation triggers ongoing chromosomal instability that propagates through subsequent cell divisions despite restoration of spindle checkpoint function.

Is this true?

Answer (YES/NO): YES